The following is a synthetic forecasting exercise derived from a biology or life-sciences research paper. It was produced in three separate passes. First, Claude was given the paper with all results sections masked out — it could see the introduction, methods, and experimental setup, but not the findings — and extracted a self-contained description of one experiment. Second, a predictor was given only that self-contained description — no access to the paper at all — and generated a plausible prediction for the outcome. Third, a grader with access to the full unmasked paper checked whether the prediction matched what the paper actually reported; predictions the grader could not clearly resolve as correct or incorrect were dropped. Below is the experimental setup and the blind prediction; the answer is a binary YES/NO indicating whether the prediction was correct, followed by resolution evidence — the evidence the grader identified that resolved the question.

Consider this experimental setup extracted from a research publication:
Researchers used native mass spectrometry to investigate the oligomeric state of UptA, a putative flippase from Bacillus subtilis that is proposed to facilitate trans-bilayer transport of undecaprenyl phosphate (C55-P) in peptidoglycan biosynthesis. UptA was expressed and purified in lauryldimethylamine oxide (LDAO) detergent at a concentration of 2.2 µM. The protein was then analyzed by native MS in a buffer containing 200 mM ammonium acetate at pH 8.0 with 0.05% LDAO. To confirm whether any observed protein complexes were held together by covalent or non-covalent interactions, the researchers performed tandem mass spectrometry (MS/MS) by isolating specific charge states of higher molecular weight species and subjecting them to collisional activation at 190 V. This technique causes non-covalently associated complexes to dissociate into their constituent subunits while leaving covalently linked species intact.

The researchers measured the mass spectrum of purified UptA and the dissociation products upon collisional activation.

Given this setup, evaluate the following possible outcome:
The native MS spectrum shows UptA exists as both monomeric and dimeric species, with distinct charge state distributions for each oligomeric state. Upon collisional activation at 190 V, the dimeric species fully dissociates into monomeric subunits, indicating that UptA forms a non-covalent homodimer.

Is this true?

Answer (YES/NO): YES